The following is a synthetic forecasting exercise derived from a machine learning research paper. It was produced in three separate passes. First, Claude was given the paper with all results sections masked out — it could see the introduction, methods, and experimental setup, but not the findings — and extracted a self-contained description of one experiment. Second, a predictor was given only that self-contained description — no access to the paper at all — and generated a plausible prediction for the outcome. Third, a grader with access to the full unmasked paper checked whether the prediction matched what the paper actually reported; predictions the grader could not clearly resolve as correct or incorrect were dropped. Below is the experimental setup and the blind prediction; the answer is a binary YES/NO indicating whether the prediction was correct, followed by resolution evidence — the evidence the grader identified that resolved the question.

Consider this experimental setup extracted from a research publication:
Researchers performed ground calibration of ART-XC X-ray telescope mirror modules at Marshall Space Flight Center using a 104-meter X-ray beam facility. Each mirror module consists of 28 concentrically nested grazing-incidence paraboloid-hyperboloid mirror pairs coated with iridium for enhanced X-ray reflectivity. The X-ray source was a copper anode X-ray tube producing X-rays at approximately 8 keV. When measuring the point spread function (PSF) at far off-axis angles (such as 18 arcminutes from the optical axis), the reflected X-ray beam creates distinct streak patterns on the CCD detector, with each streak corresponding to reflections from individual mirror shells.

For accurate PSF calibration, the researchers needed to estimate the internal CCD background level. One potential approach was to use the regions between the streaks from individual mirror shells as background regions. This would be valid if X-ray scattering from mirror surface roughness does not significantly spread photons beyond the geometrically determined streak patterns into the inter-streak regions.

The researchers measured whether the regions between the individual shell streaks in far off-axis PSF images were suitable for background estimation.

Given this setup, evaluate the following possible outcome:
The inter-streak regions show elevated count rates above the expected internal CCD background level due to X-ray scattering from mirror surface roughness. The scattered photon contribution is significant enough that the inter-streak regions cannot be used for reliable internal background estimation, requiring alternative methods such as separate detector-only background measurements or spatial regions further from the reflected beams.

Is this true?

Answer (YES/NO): NO